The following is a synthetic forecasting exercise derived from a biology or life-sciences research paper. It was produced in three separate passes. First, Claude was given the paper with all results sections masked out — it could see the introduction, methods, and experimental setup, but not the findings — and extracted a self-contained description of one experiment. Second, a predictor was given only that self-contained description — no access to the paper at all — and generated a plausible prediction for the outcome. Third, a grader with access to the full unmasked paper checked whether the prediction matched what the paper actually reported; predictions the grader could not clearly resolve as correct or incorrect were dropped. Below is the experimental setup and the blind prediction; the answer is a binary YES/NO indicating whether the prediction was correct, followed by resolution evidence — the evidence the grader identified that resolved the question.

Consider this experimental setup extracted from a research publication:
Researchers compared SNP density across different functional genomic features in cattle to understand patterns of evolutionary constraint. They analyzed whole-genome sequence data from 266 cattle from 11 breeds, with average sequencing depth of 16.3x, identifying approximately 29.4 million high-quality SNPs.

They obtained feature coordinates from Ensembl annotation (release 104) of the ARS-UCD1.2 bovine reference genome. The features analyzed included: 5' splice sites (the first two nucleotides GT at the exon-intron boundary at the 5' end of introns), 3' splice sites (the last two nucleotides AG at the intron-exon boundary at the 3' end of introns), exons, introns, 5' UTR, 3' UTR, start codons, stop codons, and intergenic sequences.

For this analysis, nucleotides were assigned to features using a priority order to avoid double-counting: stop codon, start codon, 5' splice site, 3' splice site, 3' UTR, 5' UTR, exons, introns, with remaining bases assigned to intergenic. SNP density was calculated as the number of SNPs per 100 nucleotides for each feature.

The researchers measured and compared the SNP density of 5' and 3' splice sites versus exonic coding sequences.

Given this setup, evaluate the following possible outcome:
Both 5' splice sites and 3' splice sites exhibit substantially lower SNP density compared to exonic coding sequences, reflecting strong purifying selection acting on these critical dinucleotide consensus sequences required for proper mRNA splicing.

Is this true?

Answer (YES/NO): YES